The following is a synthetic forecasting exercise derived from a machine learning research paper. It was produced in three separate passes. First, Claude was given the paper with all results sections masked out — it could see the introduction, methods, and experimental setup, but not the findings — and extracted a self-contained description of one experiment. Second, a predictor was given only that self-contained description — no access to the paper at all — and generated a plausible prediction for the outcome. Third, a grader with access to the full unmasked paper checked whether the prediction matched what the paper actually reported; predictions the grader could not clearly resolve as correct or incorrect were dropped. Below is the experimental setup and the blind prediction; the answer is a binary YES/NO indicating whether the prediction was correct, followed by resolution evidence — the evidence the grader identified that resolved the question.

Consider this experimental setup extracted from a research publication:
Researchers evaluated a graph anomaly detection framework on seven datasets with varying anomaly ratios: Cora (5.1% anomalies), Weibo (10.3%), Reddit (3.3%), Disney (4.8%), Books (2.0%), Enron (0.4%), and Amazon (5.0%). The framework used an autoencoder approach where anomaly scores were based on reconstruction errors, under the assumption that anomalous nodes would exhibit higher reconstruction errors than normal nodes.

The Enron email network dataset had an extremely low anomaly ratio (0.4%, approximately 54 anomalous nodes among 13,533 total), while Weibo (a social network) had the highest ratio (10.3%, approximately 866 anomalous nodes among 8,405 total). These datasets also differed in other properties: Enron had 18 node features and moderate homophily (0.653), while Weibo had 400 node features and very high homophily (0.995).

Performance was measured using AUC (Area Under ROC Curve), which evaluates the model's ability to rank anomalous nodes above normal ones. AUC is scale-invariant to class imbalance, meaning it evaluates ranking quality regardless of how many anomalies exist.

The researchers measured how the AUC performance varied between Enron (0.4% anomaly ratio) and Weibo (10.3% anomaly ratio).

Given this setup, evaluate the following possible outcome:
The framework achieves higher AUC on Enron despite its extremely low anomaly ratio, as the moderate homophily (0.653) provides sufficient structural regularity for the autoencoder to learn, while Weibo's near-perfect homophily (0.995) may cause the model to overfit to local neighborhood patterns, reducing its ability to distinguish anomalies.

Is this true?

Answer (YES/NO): NO